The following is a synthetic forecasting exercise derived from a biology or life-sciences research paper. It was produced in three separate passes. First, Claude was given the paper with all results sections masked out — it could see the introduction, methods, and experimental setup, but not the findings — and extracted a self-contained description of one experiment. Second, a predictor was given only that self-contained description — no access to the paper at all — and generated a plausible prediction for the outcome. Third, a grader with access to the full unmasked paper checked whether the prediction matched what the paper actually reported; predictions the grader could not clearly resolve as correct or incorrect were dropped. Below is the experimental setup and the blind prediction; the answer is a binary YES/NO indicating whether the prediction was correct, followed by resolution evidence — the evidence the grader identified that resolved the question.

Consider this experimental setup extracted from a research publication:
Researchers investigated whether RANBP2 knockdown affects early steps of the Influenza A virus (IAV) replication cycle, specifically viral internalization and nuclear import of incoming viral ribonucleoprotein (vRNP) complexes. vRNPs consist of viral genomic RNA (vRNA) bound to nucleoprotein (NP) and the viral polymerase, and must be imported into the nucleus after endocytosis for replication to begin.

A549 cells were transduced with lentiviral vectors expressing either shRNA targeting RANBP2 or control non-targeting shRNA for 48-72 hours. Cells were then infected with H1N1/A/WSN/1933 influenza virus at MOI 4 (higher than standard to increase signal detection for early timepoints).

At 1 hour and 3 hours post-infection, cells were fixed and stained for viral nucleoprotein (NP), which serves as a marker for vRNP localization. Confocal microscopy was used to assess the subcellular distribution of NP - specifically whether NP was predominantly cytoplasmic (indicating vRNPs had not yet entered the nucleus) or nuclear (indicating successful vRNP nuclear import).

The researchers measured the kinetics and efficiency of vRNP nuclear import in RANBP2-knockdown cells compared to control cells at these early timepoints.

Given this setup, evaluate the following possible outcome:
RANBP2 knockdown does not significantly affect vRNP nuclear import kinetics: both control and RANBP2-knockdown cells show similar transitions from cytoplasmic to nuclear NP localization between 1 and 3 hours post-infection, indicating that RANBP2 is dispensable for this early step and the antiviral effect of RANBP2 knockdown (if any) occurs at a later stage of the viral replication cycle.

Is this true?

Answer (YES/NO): YES